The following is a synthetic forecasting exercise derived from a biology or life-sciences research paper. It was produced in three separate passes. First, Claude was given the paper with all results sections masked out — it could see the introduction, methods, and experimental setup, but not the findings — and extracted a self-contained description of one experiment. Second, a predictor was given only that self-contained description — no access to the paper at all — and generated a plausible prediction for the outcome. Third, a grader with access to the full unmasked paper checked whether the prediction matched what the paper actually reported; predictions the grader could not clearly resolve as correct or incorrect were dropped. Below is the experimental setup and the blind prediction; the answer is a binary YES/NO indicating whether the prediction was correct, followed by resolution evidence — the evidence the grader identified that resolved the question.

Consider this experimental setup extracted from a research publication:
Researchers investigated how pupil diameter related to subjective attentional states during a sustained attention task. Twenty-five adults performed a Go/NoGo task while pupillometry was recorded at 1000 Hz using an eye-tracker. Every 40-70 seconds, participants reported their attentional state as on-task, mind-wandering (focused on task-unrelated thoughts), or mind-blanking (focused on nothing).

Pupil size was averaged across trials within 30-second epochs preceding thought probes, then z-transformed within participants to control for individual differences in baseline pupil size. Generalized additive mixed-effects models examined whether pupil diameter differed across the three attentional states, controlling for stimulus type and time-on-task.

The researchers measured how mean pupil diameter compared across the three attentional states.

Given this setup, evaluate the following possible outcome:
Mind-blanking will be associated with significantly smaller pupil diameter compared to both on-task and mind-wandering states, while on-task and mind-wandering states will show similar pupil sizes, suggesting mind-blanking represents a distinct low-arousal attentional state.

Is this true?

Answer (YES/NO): NO